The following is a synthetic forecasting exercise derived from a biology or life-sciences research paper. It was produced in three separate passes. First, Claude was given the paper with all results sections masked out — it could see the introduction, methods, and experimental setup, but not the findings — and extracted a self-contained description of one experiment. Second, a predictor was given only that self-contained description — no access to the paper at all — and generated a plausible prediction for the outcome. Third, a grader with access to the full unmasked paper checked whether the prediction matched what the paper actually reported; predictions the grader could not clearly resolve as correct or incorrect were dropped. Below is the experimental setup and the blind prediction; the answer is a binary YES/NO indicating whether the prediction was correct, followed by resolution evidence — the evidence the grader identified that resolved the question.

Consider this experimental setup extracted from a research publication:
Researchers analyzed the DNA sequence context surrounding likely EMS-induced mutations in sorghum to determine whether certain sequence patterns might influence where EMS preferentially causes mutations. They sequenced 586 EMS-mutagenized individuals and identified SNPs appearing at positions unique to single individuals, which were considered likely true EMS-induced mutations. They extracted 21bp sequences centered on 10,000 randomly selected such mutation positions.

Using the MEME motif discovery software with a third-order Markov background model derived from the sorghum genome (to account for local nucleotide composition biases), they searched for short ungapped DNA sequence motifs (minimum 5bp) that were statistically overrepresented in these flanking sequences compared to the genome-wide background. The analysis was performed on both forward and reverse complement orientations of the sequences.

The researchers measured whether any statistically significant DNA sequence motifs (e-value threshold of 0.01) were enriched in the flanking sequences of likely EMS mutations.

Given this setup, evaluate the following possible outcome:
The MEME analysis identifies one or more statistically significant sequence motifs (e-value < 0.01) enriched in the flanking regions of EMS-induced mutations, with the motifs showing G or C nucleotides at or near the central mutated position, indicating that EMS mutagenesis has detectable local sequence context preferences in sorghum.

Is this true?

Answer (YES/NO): YES